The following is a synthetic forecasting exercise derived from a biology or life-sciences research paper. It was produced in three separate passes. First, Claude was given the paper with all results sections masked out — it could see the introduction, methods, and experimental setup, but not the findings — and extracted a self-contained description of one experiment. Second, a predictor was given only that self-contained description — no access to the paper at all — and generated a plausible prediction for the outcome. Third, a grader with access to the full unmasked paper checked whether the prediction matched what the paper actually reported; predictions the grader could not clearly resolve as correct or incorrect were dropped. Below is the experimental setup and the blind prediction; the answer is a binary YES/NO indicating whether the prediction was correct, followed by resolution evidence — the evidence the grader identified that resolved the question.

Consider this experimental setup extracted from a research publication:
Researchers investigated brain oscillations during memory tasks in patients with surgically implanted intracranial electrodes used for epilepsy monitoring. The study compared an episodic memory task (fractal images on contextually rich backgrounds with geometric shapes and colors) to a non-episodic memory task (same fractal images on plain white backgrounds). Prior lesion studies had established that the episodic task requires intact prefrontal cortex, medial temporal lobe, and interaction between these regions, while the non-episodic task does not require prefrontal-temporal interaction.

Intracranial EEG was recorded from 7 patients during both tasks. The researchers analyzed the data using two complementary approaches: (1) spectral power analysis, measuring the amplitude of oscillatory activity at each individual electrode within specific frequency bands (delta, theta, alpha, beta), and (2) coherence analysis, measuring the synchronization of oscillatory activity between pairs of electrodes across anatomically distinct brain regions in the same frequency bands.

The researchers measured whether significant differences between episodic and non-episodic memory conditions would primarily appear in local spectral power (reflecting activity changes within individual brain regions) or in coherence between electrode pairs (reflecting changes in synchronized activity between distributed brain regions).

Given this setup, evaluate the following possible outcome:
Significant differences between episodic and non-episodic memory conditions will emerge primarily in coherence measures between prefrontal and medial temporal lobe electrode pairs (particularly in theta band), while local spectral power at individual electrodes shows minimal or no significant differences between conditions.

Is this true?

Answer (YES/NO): YES